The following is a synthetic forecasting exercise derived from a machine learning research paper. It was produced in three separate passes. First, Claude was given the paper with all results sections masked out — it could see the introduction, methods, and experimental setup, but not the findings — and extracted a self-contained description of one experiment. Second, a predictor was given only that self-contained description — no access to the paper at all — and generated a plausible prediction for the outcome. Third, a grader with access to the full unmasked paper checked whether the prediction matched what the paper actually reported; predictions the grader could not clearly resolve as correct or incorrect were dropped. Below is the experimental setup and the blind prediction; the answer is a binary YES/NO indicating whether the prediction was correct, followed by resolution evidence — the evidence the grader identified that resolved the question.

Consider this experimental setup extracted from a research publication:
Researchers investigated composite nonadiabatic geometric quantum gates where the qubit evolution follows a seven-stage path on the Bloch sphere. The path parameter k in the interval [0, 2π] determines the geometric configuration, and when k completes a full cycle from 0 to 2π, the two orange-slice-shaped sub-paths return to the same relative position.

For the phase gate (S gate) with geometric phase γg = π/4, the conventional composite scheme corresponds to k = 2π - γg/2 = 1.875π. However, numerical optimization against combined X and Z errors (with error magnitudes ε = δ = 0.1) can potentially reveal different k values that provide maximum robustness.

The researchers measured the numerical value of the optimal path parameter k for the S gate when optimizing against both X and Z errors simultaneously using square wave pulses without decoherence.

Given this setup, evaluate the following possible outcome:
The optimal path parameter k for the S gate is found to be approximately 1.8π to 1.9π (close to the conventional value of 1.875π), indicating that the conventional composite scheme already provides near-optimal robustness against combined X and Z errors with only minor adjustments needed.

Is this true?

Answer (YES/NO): NO